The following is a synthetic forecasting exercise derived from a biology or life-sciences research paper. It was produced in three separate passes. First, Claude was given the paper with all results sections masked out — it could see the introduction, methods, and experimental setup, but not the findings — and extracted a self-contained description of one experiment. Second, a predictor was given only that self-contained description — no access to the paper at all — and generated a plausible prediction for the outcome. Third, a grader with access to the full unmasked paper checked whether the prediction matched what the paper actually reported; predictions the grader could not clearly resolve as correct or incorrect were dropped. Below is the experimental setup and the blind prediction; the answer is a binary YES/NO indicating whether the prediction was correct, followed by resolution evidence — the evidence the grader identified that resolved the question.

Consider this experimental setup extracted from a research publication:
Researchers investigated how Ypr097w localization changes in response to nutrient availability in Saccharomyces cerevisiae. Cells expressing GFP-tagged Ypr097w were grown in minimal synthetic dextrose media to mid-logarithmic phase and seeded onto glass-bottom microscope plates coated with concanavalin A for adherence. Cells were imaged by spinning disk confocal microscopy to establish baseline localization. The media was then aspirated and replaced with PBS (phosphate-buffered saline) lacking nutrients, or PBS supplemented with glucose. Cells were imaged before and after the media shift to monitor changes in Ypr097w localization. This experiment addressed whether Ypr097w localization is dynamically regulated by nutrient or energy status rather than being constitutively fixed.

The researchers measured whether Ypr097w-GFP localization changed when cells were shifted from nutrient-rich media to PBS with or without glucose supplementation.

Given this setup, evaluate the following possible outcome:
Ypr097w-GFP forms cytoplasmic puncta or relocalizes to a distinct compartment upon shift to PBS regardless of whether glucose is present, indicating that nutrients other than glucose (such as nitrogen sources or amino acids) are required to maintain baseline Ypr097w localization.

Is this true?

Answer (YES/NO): NO